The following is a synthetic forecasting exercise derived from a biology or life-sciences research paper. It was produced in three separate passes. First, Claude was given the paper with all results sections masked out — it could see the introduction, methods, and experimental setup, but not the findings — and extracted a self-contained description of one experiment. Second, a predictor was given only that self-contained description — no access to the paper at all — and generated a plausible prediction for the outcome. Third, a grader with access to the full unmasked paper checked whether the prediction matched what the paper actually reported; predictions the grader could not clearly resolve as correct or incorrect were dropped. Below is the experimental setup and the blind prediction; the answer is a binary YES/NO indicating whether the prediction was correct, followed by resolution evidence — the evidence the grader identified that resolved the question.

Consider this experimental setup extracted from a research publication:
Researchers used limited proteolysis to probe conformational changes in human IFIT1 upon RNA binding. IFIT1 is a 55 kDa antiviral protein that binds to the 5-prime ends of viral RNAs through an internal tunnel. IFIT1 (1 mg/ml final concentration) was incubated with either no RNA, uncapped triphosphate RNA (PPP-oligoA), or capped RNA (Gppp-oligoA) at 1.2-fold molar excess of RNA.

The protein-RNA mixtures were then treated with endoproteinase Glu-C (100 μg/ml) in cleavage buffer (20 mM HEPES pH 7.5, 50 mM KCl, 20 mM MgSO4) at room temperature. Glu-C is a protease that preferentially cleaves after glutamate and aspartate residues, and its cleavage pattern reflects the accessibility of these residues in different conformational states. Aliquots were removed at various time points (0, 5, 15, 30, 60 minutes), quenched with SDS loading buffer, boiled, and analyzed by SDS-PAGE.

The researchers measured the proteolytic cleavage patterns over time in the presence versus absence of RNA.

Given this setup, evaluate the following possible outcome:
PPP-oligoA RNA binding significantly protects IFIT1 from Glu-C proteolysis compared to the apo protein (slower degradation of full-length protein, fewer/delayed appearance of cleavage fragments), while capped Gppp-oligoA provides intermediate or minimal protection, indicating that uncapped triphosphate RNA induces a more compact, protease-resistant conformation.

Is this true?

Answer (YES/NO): NO